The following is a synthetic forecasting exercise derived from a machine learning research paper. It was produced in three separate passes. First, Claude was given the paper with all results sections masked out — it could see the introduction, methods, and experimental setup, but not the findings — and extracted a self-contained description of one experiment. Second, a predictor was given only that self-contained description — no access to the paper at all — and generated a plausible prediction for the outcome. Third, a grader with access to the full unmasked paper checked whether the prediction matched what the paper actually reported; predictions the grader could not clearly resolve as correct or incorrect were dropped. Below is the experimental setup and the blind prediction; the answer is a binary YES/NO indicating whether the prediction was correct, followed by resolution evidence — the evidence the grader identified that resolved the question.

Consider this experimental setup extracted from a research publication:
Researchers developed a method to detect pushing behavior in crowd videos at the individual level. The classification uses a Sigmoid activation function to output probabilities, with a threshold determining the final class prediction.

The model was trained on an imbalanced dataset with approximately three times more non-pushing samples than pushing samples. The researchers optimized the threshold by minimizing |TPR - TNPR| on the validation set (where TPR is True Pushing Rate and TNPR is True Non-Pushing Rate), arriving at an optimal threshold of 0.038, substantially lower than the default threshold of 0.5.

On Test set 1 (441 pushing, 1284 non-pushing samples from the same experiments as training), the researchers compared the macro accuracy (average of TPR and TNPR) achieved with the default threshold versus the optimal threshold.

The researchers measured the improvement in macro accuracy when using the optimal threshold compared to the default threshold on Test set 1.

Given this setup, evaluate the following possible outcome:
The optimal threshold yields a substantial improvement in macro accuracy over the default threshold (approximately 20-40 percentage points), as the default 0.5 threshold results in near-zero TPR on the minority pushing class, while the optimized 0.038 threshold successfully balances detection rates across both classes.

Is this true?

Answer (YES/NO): NO